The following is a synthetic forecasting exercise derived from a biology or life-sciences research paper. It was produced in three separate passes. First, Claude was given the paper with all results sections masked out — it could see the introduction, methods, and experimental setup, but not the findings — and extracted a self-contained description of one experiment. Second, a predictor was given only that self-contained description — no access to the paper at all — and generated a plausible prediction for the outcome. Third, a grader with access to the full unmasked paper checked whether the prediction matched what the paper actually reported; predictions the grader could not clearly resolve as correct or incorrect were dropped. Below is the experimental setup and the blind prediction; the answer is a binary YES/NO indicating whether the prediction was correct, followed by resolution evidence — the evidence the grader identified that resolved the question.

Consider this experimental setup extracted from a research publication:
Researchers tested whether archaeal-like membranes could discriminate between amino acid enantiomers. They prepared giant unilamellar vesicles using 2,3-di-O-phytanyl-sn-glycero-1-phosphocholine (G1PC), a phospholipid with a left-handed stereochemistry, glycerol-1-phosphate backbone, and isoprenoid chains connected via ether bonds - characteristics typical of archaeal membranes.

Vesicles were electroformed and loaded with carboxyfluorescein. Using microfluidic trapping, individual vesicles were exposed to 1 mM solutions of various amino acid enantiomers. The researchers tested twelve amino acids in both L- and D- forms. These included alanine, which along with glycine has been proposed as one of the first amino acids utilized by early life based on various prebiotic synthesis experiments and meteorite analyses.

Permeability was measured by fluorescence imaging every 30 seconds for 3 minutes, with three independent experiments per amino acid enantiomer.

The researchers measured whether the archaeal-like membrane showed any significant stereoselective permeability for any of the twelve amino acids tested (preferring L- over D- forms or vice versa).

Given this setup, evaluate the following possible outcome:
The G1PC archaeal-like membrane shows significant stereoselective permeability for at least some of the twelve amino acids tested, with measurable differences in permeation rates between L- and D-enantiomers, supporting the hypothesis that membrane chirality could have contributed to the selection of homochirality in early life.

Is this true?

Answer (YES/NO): NO